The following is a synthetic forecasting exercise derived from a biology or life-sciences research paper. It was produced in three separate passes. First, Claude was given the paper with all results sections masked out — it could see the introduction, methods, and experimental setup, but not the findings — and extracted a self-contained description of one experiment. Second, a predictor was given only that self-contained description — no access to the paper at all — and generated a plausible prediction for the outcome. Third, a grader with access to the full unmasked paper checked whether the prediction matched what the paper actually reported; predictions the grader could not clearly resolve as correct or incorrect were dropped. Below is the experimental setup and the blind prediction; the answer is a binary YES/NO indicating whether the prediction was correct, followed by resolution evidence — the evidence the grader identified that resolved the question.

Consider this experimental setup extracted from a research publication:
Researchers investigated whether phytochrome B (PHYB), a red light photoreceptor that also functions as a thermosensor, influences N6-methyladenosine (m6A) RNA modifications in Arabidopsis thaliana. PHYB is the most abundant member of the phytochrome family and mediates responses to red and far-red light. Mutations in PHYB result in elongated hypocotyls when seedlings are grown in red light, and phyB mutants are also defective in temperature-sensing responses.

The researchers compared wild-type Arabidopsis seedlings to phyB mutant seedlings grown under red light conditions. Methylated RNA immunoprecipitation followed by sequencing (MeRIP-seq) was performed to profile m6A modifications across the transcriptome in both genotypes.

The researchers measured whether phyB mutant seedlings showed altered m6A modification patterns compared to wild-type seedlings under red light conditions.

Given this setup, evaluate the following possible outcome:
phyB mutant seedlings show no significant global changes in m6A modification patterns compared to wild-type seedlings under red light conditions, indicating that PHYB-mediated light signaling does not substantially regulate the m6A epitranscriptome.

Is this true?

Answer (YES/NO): NO